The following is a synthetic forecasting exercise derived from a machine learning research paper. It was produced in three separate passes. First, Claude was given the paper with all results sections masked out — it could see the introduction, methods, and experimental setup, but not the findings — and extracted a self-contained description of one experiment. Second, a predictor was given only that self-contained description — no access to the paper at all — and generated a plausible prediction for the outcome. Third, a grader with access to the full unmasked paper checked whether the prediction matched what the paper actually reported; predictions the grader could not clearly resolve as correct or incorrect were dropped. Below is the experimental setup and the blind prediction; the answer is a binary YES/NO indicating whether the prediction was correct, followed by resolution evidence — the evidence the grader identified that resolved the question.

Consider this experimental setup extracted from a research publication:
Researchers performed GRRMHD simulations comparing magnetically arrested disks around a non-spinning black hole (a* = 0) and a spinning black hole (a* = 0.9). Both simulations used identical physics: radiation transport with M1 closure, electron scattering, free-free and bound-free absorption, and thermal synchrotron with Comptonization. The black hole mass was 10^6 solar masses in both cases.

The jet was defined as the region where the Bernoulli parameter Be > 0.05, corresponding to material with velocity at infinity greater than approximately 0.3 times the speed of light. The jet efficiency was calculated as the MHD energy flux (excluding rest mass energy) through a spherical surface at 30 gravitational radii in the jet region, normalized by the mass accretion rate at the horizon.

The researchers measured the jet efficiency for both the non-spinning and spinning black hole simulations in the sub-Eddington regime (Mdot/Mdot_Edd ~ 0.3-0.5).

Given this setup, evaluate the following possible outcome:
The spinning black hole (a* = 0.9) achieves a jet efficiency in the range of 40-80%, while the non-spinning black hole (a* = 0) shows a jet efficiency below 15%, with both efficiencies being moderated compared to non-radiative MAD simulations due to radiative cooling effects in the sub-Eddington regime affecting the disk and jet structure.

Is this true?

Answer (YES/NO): NO